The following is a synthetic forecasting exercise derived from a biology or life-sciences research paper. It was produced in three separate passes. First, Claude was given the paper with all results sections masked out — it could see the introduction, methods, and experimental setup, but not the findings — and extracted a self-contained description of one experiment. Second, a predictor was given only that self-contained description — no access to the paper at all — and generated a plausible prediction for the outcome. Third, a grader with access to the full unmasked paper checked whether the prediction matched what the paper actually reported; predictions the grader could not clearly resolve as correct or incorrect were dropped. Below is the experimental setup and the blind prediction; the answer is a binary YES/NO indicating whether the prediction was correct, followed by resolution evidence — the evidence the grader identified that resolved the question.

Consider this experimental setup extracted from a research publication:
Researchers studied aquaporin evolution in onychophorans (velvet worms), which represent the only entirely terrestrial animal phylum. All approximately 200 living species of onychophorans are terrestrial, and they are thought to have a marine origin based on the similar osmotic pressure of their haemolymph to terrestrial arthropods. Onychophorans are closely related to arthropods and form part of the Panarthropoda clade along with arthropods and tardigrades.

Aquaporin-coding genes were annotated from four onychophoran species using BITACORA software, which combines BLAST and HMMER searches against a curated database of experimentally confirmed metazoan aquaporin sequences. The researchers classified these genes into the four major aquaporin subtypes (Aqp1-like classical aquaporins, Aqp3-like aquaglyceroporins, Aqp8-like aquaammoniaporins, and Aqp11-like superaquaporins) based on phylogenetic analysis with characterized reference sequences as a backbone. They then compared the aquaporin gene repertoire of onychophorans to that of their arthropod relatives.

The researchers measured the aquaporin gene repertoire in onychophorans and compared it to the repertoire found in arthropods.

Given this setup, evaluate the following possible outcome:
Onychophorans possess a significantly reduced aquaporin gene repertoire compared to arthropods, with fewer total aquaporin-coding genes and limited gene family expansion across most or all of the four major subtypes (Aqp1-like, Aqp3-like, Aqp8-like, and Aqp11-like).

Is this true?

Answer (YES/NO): NO